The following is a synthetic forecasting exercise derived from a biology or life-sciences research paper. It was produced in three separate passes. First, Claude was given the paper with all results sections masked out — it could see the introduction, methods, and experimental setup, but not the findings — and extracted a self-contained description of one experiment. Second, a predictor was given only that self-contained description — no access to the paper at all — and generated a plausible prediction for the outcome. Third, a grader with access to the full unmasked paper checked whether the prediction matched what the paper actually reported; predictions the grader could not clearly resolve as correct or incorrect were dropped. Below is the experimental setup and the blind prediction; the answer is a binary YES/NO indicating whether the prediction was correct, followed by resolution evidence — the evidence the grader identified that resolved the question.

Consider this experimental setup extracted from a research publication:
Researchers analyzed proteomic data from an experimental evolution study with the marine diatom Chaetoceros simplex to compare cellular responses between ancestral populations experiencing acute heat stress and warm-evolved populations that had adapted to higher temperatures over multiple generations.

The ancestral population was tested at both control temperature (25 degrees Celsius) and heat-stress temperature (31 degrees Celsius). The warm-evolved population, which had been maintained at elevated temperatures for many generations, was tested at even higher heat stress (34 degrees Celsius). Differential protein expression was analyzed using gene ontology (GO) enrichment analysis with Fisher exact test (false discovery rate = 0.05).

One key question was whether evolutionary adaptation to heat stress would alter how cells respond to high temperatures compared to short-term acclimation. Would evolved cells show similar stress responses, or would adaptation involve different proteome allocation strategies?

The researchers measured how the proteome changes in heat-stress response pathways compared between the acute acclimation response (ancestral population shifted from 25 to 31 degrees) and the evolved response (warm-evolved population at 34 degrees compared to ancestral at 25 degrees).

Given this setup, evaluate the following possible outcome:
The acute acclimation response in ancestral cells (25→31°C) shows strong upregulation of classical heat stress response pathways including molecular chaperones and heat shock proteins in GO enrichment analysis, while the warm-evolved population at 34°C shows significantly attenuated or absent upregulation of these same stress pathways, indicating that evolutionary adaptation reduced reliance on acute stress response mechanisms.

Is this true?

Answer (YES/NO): NO